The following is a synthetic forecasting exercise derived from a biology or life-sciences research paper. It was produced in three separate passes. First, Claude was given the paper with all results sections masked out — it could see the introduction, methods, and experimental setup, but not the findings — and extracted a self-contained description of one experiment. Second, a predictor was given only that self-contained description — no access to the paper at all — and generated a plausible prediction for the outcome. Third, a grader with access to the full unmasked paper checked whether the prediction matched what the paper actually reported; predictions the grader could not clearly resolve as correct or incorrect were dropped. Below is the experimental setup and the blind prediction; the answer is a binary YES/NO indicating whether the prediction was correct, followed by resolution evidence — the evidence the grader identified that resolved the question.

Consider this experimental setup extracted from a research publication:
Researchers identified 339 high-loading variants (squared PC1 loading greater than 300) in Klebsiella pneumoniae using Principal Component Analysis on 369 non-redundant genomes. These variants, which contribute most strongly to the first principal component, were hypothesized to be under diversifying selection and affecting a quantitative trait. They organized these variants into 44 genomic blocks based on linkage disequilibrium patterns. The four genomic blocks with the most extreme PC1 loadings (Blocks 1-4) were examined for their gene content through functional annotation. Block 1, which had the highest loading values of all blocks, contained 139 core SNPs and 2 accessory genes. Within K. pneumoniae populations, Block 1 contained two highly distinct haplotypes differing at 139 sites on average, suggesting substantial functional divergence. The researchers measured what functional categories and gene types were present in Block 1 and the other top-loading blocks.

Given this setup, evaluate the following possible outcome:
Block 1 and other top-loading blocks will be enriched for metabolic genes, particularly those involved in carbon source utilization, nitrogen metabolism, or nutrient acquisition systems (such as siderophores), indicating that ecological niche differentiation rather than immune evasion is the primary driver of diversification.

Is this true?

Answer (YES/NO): NO